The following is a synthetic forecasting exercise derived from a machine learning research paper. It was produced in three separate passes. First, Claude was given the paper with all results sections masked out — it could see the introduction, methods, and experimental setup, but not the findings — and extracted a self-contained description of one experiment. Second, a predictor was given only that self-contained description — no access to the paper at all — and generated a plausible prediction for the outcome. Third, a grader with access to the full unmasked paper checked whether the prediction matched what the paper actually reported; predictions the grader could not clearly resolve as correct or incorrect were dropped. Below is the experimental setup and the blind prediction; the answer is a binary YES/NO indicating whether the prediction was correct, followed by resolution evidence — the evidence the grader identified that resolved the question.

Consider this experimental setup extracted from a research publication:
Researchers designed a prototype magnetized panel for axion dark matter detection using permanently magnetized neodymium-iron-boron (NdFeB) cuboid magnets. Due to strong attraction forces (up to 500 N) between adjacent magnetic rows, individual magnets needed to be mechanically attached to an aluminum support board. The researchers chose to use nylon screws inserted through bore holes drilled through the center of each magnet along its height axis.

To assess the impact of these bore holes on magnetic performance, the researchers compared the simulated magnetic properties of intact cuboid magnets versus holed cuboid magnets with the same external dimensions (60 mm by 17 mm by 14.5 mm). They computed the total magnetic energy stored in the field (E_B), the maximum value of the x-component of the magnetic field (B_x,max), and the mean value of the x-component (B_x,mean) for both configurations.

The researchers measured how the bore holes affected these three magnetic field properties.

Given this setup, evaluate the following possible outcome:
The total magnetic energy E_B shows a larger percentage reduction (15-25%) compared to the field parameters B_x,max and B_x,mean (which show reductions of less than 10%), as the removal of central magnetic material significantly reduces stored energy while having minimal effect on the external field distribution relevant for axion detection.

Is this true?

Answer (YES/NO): NO